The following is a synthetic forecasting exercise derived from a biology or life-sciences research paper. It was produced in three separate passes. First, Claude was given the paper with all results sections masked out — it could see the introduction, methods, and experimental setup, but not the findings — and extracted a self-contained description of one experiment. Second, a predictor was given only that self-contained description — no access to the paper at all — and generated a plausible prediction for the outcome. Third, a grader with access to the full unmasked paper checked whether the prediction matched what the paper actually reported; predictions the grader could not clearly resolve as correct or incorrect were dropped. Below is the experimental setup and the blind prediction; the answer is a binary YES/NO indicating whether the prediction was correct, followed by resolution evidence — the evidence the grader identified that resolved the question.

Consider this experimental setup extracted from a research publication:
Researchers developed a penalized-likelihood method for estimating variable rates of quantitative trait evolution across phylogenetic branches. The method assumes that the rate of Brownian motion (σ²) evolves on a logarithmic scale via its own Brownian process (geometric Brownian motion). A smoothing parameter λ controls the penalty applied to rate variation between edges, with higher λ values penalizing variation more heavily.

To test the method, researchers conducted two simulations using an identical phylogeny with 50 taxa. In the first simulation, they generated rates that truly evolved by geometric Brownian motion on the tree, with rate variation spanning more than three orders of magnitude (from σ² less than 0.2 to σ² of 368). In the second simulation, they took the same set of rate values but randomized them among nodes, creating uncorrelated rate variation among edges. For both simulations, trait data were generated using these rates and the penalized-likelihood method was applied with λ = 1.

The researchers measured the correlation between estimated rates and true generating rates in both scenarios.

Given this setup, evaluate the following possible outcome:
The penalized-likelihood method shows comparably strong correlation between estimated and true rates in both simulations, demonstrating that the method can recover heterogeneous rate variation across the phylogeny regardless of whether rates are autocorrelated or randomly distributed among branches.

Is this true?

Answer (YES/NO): NO